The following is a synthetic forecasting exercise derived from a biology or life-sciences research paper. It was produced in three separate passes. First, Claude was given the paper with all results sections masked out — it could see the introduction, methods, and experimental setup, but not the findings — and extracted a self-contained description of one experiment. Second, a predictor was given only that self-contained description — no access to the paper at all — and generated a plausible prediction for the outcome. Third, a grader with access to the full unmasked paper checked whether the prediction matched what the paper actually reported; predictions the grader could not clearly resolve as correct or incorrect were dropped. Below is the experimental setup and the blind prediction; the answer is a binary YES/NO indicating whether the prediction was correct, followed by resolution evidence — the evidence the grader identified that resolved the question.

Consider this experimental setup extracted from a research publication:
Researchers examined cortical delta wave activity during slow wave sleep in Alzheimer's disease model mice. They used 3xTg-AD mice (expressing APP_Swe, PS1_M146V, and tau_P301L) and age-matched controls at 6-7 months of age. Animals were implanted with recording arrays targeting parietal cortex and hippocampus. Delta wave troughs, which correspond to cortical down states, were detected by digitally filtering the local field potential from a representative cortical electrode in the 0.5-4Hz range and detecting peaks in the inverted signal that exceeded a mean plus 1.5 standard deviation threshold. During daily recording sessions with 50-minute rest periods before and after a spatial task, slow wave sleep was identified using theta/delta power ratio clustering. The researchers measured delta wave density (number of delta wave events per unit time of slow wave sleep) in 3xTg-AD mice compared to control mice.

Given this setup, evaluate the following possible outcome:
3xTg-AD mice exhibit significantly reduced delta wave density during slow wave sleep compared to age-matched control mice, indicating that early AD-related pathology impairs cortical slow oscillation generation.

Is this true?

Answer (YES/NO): NO